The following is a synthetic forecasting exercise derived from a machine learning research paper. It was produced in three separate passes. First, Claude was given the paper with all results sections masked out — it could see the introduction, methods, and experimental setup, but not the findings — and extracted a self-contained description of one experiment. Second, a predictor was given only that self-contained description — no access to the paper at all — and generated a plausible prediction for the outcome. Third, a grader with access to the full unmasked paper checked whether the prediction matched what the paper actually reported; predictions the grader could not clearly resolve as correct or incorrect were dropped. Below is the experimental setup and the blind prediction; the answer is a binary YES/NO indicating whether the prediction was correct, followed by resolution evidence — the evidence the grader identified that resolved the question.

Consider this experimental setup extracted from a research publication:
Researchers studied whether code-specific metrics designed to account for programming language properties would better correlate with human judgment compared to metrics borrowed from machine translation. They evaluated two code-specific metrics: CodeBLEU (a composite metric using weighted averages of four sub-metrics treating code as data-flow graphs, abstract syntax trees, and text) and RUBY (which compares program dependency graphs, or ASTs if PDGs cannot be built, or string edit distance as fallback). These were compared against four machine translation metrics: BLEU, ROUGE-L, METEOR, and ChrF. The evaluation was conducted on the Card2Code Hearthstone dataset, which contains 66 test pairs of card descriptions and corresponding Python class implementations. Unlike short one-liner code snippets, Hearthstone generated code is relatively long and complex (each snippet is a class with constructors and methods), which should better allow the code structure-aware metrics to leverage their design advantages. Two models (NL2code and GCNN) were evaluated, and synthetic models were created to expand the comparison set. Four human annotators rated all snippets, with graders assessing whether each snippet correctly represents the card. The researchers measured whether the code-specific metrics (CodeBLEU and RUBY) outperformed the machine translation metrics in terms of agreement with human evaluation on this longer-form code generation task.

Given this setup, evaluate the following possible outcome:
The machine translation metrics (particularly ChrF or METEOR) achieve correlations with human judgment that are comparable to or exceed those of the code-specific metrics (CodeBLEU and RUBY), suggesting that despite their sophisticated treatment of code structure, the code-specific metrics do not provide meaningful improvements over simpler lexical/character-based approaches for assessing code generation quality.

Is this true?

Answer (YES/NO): YES